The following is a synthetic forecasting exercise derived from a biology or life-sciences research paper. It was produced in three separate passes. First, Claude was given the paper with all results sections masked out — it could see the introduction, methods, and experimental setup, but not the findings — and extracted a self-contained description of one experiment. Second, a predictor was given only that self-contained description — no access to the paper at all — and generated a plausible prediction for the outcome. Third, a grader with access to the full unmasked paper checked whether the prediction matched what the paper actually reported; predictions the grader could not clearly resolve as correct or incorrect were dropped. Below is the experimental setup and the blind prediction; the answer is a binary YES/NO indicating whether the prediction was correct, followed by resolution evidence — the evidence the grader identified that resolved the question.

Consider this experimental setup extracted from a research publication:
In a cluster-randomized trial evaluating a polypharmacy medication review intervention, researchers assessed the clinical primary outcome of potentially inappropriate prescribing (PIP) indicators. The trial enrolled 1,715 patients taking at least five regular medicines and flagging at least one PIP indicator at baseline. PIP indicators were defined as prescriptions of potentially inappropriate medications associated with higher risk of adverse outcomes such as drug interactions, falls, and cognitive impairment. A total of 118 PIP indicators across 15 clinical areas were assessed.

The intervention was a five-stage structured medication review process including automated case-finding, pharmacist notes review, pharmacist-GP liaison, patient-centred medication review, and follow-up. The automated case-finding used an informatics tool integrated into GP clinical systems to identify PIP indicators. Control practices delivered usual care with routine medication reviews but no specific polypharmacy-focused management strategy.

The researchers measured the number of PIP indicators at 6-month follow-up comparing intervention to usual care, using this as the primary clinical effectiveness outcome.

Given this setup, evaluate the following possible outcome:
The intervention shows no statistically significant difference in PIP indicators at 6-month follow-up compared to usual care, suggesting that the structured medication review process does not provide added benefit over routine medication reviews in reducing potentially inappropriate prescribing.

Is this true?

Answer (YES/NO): YES